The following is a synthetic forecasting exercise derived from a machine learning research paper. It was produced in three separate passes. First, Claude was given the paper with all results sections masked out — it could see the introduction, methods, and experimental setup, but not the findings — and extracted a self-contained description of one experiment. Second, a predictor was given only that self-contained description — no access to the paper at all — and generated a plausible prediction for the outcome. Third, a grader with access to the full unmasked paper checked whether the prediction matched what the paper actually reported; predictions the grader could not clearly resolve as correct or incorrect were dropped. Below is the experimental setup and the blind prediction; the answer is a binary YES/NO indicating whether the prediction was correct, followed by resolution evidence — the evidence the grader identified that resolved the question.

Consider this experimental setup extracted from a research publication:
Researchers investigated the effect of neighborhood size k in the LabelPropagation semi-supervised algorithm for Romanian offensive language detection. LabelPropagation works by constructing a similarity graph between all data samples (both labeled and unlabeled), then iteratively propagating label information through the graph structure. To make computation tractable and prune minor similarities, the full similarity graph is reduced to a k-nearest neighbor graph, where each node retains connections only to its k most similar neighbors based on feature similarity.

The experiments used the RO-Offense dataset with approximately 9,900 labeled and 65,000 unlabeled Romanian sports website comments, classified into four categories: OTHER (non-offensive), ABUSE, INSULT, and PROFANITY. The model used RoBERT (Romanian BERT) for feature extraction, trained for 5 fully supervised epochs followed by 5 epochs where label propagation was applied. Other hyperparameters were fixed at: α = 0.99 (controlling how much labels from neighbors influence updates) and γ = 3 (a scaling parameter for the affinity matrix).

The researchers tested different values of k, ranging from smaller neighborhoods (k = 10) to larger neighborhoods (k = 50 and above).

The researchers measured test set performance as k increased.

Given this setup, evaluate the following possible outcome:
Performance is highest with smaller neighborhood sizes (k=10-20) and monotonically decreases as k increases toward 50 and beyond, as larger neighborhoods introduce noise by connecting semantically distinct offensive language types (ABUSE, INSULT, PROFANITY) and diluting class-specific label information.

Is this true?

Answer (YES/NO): NO